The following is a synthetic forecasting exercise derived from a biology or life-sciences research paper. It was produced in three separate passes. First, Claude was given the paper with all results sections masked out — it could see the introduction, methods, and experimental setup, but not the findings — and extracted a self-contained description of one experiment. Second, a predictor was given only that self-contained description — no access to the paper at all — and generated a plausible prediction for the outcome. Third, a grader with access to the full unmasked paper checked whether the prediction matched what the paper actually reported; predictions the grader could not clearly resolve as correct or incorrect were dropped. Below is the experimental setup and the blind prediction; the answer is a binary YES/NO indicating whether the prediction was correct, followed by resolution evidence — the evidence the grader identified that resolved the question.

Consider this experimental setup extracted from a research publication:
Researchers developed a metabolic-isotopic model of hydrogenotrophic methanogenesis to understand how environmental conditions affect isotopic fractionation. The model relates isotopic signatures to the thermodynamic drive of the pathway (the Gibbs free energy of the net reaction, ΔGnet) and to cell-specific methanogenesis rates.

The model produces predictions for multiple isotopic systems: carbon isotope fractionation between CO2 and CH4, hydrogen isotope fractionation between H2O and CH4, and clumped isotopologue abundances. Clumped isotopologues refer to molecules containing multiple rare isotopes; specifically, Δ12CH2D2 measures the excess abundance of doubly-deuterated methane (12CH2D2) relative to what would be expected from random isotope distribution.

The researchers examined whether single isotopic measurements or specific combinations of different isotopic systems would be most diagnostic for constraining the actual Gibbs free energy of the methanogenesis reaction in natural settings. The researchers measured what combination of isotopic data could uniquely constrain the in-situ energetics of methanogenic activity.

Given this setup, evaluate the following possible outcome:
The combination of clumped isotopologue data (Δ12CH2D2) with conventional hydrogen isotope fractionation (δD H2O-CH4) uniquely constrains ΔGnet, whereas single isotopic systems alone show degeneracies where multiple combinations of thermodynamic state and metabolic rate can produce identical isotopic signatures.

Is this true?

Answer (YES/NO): NO